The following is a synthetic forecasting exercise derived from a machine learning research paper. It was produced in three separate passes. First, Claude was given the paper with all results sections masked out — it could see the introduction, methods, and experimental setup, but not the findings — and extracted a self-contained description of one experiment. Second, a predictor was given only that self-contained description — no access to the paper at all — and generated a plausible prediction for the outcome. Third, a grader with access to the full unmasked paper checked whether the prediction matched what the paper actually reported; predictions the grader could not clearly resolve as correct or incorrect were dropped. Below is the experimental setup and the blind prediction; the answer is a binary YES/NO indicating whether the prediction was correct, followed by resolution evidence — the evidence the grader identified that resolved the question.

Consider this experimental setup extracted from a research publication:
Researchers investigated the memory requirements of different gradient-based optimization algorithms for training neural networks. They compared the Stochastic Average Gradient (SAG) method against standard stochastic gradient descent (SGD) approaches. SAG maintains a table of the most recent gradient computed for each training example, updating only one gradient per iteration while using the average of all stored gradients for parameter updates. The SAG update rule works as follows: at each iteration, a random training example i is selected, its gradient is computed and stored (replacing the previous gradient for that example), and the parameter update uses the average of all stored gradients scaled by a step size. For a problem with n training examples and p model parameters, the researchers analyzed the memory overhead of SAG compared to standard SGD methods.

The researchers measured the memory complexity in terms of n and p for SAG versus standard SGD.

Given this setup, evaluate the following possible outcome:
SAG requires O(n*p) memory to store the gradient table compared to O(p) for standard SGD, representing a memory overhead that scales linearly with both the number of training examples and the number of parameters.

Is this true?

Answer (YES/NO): YES